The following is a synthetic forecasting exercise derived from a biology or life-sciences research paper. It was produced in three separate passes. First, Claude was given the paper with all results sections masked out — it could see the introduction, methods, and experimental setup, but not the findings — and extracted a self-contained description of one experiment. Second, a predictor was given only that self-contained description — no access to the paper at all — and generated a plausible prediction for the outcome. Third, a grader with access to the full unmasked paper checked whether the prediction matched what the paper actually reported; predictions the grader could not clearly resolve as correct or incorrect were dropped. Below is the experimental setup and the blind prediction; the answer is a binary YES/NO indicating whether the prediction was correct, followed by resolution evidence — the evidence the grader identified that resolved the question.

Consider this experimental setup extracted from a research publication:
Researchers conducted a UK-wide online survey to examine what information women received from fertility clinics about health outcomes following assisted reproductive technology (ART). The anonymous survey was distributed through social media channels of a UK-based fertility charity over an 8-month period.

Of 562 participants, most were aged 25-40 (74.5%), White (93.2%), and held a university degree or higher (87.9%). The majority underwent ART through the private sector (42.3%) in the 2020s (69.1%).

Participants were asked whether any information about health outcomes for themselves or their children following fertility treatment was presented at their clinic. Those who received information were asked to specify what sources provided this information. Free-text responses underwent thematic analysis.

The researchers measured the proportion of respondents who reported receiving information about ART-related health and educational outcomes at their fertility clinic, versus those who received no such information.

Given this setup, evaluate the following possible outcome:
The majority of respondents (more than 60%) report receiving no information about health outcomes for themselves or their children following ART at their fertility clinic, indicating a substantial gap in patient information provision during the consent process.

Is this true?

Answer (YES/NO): NO